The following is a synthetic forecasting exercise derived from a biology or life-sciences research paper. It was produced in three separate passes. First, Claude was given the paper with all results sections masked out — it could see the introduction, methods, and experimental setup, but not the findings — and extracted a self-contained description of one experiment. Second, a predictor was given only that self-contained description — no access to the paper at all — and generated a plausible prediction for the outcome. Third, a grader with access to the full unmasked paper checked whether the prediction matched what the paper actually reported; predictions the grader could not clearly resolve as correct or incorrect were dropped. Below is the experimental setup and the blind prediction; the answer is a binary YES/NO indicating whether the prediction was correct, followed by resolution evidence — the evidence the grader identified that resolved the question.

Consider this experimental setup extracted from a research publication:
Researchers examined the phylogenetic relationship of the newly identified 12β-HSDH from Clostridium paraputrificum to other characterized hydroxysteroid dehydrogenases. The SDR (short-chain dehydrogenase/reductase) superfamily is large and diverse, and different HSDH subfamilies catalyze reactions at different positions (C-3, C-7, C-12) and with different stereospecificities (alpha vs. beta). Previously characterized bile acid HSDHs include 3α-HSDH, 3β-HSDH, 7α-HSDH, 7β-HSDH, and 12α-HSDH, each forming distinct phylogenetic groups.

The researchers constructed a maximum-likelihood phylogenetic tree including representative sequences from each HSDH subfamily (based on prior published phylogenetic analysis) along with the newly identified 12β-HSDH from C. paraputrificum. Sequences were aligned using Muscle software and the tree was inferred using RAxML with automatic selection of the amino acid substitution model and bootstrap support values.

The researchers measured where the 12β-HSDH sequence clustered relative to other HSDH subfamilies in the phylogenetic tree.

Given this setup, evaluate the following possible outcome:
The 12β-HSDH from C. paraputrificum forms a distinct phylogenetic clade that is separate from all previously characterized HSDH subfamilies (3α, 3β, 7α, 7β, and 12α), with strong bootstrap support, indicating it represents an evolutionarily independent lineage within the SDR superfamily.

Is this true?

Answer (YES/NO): NO